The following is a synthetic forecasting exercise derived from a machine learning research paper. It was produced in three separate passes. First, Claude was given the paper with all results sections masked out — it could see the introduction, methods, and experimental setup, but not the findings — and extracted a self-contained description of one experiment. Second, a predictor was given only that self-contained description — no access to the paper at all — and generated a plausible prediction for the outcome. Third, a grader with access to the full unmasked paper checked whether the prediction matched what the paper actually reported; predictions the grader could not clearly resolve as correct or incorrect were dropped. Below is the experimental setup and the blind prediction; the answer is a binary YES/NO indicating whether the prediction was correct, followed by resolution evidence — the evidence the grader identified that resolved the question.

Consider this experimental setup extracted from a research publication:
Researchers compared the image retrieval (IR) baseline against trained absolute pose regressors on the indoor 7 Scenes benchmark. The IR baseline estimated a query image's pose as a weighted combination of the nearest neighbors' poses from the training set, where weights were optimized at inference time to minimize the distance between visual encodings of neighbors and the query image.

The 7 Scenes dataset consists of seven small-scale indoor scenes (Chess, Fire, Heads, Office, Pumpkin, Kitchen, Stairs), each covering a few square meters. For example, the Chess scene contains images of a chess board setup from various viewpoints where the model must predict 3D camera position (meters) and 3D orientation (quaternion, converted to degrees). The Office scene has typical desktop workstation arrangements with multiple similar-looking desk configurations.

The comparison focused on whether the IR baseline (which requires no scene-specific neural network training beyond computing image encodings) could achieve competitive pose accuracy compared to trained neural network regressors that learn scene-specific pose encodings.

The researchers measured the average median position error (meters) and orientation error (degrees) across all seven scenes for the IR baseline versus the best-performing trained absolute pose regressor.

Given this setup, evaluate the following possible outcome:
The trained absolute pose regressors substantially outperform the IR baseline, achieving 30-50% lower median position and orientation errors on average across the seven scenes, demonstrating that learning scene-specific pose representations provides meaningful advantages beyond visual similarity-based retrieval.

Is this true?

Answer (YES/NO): NO